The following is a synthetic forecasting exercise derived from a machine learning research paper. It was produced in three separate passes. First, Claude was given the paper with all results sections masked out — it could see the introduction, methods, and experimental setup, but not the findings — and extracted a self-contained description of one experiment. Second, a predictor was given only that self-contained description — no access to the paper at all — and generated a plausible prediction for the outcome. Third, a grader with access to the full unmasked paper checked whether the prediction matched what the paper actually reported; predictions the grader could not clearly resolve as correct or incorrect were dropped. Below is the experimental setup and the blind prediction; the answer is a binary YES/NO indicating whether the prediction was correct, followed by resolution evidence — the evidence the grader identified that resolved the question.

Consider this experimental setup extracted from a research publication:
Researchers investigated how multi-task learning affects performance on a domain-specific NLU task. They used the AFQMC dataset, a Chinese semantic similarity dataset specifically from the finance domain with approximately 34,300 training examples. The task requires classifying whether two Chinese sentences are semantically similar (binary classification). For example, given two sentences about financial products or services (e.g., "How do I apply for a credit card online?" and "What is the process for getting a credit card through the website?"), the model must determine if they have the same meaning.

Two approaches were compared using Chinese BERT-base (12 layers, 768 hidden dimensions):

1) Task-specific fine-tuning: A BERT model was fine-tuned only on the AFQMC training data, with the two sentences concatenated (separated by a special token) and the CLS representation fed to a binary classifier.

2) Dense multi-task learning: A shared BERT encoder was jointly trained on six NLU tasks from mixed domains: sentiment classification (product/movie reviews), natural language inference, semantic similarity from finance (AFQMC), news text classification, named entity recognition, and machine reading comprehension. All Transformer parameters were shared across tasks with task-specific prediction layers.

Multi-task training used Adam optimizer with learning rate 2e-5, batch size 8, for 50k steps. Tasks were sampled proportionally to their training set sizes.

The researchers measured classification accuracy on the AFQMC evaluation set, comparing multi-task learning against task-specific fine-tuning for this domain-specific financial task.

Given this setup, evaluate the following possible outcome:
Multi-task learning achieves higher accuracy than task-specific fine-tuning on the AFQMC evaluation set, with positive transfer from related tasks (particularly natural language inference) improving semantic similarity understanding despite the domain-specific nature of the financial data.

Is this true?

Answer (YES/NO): NO